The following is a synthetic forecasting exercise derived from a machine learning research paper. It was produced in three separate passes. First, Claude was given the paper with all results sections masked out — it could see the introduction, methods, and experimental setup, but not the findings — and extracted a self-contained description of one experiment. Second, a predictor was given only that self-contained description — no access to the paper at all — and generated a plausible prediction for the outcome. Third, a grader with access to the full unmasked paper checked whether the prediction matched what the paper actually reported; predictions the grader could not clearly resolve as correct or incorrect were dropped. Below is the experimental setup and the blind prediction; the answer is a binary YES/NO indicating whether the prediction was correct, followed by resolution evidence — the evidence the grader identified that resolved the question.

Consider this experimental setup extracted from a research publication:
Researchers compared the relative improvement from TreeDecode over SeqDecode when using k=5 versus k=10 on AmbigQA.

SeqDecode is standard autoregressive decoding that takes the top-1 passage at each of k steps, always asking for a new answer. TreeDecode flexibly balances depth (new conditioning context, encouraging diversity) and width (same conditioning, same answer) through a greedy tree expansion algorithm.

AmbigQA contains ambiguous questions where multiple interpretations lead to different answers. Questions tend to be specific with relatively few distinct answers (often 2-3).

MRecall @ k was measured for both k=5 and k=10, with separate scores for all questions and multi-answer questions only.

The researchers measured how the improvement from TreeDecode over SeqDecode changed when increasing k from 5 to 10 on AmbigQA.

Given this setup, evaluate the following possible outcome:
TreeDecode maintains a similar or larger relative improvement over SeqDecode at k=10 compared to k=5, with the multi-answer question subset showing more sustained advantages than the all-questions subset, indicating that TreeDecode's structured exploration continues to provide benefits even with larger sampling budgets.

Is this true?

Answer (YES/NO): NO